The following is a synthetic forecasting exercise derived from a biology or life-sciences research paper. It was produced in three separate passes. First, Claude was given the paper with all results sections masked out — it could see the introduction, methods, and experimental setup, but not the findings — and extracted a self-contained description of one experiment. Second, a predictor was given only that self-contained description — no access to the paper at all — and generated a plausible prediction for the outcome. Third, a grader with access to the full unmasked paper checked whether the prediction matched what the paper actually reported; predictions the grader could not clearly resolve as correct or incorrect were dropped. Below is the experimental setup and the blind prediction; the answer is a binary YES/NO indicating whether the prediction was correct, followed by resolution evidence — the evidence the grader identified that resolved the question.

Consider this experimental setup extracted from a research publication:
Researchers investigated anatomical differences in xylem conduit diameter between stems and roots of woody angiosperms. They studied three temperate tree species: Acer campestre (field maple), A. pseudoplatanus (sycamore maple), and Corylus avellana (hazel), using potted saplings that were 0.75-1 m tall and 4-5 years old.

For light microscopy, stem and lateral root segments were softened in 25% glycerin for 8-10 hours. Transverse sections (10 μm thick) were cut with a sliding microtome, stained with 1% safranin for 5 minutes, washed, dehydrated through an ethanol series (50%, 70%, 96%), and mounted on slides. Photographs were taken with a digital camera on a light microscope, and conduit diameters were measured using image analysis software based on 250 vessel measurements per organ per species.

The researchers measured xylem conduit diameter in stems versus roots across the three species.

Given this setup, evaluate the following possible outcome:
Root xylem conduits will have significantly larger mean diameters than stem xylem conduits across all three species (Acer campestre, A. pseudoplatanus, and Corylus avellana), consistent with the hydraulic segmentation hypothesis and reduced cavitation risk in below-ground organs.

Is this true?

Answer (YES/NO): YES